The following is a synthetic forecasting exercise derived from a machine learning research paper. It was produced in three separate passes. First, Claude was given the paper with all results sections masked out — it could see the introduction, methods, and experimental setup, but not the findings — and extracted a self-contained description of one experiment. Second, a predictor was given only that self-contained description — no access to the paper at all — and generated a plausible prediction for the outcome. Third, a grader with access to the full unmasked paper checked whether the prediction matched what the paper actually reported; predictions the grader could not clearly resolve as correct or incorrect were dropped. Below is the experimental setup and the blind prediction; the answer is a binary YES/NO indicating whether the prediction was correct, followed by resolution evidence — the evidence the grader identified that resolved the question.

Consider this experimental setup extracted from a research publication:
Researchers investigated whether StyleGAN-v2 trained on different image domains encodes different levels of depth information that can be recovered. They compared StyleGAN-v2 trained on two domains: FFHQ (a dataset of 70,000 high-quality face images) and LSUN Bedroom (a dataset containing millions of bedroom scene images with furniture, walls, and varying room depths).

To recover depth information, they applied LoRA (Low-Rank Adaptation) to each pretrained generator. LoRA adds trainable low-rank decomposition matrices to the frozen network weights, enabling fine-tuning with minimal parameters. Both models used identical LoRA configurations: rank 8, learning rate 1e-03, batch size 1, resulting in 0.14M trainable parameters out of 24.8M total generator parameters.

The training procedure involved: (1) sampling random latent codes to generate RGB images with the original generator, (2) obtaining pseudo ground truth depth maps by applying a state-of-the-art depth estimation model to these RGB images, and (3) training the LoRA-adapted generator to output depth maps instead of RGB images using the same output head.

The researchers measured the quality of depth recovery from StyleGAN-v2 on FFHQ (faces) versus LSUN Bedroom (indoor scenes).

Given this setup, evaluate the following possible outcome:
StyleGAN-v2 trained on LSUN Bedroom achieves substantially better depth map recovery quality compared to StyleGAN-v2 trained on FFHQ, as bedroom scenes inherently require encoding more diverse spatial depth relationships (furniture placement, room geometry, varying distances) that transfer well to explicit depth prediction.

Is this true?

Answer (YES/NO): YES